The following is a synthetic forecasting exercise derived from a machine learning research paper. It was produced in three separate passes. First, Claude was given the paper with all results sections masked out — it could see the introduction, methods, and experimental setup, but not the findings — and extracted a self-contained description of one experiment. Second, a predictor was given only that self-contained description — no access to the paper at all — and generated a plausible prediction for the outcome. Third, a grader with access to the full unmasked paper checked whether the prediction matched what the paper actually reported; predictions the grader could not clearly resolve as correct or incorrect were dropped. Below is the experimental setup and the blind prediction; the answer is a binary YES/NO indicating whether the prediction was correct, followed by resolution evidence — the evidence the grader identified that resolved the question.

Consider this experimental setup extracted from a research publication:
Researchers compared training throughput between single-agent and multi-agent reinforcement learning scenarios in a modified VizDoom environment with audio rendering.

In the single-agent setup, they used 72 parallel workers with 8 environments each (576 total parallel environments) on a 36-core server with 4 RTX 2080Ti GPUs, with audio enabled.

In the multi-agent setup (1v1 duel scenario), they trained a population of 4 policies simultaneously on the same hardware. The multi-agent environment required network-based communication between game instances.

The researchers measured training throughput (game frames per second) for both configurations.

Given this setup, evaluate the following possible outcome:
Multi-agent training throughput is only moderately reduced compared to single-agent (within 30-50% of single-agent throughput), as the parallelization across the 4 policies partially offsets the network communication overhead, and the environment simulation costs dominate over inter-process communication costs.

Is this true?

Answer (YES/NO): NO